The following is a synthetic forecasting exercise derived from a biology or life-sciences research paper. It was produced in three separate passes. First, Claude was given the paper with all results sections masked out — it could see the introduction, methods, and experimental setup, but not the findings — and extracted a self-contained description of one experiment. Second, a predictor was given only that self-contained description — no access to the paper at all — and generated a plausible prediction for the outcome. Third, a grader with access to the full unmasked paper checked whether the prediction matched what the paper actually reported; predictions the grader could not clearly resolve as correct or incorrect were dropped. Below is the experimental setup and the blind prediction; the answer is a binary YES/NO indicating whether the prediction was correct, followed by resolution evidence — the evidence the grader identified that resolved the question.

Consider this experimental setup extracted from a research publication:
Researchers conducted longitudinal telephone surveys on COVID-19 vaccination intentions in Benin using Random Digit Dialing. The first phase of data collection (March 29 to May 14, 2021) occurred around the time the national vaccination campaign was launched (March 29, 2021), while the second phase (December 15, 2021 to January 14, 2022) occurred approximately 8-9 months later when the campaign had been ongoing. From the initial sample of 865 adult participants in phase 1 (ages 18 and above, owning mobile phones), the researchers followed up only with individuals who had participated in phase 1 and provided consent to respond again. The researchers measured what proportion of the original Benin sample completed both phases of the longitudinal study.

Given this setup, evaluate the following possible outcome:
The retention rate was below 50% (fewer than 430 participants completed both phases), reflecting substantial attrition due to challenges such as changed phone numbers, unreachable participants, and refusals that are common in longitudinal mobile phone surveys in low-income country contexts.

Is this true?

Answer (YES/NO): NO